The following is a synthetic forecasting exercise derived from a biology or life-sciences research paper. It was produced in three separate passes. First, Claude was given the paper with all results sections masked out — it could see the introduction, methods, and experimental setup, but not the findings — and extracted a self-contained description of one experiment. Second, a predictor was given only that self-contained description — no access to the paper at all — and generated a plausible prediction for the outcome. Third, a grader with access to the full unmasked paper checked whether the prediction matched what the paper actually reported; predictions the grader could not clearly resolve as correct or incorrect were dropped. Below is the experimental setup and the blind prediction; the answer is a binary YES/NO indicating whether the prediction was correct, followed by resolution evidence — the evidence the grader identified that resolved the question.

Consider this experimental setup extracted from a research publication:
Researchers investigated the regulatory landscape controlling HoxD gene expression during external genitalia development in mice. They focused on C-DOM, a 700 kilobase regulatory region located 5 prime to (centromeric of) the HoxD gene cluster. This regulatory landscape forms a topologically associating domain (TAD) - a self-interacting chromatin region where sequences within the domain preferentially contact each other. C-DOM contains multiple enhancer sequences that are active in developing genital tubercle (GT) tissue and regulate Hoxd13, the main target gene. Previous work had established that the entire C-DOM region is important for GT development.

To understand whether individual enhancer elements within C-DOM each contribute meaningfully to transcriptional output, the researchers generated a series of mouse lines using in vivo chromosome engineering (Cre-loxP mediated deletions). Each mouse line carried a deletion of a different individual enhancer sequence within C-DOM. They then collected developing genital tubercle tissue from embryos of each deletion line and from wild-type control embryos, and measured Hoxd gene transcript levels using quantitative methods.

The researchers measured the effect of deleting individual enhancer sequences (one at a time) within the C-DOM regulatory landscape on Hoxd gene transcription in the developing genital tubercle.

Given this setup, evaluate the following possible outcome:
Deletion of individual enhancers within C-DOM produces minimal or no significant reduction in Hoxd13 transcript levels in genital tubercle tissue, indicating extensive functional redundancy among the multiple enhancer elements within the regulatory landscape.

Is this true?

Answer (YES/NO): NO